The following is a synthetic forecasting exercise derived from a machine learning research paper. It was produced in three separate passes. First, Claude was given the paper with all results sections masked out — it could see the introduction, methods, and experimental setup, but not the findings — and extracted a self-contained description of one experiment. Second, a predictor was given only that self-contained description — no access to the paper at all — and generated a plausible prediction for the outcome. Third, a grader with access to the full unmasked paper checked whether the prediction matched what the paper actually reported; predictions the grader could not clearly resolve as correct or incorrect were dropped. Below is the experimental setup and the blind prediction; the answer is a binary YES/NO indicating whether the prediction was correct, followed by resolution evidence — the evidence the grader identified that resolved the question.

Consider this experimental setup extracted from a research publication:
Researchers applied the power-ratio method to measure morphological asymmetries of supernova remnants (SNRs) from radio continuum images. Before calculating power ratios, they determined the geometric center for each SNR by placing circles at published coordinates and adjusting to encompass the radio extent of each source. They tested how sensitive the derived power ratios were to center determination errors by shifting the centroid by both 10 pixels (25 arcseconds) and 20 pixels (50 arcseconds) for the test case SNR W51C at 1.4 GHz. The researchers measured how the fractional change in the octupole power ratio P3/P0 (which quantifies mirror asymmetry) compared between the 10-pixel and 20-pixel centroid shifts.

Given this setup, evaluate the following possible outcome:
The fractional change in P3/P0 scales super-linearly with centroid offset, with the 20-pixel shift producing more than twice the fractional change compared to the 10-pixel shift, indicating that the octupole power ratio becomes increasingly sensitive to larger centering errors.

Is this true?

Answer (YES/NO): NO